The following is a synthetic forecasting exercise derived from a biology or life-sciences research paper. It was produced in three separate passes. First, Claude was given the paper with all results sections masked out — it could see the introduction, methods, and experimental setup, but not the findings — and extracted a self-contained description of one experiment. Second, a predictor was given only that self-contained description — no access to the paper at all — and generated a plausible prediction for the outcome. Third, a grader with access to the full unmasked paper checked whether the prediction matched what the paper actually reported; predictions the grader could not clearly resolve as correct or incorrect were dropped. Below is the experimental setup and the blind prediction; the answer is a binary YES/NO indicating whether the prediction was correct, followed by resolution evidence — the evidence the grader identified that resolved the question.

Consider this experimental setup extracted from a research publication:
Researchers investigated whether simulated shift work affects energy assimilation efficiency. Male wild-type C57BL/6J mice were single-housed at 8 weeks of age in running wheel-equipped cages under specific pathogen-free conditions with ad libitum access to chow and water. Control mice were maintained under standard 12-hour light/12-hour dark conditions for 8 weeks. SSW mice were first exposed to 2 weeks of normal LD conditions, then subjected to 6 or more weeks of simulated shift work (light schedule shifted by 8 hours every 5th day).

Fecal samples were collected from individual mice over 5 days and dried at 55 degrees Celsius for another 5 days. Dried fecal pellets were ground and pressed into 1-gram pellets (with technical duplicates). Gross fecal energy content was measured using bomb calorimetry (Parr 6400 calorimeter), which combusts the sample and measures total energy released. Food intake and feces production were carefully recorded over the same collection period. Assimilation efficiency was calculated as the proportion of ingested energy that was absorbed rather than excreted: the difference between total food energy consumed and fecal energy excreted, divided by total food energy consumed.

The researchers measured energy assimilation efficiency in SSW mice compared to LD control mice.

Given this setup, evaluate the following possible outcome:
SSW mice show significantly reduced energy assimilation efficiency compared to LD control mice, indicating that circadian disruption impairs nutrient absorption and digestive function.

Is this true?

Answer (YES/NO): NO